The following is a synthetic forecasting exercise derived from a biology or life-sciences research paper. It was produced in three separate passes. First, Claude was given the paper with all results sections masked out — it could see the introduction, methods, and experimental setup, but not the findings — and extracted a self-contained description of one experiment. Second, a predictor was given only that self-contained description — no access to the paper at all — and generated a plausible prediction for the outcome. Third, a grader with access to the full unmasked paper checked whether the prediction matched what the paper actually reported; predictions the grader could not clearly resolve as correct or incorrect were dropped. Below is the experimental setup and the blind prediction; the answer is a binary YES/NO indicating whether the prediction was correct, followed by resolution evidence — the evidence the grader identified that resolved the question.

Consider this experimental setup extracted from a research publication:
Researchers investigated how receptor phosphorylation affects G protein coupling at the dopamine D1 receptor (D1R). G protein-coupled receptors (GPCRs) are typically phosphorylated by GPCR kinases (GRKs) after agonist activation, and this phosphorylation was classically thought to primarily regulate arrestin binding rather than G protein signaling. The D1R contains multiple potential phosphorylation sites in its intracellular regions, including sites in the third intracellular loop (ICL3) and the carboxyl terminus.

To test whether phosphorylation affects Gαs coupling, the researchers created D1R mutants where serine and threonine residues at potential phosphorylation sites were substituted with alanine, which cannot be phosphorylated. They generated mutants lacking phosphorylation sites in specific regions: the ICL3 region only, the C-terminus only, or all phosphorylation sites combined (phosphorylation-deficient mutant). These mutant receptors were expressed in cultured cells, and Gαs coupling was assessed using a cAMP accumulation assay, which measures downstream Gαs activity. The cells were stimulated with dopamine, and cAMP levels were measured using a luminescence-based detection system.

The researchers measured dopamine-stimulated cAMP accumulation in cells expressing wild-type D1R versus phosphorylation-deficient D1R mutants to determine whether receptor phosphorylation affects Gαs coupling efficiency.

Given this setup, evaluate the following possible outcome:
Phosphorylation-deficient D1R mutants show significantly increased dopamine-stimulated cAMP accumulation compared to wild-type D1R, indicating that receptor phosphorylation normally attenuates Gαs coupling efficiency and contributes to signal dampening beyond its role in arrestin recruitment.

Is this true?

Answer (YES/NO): NO